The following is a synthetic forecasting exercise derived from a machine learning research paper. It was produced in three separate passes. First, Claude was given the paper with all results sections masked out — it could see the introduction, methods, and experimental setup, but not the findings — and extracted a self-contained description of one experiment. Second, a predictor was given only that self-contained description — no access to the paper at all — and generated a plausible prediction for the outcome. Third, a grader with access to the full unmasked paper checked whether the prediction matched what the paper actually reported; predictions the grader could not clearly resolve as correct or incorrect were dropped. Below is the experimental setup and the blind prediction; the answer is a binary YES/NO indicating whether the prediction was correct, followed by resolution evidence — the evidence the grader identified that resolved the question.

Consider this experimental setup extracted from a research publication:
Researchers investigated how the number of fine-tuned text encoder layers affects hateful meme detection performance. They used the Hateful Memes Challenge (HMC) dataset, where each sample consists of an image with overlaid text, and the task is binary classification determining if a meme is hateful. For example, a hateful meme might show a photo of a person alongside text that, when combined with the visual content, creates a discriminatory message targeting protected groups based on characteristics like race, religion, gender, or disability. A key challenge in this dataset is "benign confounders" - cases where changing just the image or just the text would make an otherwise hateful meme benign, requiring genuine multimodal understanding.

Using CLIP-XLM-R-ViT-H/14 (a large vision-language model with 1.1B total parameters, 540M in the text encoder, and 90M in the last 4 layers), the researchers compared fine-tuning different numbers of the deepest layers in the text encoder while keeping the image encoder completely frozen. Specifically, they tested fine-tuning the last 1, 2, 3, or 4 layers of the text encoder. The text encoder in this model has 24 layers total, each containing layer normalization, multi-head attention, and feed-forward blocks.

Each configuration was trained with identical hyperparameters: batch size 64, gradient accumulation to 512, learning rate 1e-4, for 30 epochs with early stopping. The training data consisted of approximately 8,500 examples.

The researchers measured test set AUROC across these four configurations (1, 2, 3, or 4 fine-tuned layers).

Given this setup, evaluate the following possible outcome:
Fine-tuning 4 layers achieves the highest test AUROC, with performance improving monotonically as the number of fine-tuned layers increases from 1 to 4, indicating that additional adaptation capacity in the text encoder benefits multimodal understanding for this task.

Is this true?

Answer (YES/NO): NO